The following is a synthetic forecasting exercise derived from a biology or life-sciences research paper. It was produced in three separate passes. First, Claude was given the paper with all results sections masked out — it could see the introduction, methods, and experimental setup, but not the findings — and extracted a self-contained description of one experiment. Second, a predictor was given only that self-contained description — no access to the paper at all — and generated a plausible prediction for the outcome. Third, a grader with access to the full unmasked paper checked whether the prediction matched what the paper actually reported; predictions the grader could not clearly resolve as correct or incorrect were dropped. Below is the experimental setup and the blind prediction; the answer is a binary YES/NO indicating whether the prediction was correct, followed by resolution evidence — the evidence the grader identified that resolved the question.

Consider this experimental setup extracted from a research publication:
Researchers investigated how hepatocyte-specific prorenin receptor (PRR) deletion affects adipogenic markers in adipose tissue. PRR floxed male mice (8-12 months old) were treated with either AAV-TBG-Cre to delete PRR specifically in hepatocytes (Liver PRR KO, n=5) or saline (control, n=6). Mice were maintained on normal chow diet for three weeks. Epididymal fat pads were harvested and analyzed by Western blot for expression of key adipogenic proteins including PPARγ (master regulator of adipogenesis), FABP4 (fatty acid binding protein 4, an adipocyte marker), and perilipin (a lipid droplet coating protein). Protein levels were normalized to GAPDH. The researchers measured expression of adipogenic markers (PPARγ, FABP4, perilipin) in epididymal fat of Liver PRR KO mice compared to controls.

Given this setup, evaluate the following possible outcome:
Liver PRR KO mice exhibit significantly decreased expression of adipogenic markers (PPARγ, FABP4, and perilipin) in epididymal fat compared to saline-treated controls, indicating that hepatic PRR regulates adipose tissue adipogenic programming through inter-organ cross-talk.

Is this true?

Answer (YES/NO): NO